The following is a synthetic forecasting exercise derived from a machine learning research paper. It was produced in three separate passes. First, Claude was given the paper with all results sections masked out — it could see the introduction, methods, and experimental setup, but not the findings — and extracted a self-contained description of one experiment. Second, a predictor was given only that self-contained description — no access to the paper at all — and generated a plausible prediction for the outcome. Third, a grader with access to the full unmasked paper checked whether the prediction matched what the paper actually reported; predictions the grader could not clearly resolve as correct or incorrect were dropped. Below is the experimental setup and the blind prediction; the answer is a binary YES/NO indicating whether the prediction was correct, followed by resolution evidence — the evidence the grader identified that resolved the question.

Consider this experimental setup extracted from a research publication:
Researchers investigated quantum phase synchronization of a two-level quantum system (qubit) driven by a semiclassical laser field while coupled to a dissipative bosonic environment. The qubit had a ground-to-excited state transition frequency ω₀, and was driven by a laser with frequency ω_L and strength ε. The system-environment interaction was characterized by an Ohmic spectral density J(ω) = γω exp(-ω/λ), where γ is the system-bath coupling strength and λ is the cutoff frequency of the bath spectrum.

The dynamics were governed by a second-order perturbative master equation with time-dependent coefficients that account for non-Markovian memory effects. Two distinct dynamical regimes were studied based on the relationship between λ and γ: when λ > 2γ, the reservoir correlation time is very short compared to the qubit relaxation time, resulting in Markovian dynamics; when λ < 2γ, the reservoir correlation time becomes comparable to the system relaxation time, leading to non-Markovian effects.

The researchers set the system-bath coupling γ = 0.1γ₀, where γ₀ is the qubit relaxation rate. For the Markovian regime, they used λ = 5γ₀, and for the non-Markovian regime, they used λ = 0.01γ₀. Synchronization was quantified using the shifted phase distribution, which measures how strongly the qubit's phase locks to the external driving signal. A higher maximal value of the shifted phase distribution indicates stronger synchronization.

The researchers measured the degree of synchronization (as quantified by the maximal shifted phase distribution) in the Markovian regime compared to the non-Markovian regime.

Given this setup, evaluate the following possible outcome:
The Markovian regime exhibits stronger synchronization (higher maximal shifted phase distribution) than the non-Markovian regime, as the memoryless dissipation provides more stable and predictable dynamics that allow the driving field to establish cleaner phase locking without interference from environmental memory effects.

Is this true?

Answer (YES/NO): NO